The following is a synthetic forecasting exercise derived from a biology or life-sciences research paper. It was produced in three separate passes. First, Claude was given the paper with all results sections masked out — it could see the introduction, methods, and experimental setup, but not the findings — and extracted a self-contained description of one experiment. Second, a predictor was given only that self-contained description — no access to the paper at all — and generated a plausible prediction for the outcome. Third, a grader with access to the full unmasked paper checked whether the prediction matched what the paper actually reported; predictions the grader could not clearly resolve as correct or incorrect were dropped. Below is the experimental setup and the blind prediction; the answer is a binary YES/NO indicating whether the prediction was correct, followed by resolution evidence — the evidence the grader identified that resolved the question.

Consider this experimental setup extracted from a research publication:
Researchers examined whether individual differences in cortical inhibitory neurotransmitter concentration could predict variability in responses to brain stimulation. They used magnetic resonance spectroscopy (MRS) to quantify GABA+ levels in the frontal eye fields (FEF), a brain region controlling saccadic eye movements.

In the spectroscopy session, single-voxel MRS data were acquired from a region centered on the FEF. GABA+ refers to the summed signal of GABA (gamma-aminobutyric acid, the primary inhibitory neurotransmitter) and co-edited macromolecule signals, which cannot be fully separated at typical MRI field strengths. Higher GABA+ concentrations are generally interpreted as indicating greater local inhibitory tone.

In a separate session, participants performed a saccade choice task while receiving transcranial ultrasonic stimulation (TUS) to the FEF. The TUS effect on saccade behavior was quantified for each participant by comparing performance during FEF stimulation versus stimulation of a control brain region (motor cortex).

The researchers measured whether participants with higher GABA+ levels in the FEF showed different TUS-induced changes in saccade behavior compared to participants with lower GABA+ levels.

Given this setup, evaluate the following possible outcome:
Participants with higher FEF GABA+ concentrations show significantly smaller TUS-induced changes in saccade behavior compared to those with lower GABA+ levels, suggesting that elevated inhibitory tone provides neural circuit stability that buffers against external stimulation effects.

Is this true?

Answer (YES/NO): YES